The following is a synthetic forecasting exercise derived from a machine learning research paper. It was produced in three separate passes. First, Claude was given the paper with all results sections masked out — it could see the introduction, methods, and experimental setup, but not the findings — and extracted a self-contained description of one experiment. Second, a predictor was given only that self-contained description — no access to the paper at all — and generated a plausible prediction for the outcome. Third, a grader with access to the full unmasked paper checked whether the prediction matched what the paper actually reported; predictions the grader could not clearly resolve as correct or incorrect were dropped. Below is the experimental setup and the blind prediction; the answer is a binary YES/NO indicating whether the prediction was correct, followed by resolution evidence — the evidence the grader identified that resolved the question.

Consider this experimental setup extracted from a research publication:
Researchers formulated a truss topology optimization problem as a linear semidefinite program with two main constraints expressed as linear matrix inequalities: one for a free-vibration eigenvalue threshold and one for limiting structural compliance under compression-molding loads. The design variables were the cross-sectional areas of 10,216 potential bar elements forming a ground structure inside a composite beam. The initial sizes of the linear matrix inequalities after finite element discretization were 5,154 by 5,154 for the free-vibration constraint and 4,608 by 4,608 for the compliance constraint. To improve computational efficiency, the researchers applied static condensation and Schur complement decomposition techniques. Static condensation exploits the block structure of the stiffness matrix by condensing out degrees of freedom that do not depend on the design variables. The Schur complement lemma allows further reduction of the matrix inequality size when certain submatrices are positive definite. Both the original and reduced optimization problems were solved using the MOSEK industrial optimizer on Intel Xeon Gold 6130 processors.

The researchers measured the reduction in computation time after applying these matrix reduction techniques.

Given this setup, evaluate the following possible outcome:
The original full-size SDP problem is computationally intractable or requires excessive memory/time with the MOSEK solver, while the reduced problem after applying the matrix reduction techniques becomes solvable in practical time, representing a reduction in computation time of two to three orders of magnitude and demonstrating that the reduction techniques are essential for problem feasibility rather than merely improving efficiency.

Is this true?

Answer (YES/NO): NO